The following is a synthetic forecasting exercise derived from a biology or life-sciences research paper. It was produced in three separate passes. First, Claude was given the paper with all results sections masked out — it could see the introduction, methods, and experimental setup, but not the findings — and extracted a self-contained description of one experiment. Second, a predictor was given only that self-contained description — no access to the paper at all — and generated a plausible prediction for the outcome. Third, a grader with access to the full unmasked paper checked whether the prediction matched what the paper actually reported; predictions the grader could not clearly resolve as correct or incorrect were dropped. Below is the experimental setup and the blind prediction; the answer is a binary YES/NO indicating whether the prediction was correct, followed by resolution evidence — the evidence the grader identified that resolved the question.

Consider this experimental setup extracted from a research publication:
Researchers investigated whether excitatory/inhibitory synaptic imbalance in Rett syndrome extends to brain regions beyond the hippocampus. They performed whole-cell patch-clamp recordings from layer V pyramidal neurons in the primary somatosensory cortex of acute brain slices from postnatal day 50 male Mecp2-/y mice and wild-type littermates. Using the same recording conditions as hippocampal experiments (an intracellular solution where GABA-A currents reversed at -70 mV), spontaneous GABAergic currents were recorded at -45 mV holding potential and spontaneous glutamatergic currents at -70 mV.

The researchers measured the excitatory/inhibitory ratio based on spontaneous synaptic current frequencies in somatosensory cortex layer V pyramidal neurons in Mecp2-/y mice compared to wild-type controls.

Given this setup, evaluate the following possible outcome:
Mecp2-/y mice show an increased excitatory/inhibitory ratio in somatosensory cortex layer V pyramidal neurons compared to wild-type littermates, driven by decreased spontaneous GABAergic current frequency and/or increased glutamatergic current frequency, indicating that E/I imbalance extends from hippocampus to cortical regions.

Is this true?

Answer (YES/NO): YES